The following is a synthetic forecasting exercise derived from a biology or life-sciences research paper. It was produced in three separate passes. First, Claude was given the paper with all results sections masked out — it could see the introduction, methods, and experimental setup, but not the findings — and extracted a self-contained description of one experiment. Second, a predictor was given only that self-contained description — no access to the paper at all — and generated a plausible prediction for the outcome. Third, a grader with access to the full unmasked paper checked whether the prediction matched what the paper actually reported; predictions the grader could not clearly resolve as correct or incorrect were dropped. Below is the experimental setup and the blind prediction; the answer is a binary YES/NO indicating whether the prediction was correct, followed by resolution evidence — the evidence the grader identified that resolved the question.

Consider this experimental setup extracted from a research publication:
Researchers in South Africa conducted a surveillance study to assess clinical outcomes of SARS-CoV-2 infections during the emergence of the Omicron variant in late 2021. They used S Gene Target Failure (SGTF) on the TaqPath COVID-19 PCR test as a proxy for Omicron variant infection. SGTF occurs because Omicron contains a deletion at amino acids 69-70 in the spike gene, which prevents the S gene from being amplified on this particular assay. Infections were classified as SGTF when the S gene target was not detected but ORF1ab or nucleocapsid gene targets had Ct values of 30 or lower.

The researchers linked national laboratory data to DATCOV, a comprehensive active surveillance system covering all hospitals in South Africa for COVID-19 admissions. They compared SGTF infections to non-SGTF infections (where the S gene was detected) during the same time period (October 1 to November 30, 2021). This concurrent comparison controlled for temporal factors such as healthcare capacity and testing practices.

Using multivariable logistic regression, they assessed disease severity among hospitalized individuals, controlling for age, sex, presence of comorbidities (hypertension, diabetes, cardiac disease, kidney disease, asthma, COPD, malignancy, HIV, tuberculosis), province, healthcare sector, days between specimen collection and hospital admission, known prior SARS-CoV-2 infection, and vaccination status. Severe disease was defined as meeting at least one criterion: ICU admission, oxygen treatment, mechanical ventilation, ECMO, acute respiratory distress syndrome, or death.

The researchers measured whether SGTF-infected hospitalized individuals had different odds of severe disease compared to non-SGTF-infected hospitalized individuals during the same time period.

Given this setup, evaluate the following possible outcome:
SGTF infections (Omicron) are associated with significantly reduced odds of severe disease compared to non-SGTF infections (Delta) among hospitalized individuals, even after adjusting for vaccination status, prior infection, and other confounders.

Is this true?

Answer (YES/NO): NO